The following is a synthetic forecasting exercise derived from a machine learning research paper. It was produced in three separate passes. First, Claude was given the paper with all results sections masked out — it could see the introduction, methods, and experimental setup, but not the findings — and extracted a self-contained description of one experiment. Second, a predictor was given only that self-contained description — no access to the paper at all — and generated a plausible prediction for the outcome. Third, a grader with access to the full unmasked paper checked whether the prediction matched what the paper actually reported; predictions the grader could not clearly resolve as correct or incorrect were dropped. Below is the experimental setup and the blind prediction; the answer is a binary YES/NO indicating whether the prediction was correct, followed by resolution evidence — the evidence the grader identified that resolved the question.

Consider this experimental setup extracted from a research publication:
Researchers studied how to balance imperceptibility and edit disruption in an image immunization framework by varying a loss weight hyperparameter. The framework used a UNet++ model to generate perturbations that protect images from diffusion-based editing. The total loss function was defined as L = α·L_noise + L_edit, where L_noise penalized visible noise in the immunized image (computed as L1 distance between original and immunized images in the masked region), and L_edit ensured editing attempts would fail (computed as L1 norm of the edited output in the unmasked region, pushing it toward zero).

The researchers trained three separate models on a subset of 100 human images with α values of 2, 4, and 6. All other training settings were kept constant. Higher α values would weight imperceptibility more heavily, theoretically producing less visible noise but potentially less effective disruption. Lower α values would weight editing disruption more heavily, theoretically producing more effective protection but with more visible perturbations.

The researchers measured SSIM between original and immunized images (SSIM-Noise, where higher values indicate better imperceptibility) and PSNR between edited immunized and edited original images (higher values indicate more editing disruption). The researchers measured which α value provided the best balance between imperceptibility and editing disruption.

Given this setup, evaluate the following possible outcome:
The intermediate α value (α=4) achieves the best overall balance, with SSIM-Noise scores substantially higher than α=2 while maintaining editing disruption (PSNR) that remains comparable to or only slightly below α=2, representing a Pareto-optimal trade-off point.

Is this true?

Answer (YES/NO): NO